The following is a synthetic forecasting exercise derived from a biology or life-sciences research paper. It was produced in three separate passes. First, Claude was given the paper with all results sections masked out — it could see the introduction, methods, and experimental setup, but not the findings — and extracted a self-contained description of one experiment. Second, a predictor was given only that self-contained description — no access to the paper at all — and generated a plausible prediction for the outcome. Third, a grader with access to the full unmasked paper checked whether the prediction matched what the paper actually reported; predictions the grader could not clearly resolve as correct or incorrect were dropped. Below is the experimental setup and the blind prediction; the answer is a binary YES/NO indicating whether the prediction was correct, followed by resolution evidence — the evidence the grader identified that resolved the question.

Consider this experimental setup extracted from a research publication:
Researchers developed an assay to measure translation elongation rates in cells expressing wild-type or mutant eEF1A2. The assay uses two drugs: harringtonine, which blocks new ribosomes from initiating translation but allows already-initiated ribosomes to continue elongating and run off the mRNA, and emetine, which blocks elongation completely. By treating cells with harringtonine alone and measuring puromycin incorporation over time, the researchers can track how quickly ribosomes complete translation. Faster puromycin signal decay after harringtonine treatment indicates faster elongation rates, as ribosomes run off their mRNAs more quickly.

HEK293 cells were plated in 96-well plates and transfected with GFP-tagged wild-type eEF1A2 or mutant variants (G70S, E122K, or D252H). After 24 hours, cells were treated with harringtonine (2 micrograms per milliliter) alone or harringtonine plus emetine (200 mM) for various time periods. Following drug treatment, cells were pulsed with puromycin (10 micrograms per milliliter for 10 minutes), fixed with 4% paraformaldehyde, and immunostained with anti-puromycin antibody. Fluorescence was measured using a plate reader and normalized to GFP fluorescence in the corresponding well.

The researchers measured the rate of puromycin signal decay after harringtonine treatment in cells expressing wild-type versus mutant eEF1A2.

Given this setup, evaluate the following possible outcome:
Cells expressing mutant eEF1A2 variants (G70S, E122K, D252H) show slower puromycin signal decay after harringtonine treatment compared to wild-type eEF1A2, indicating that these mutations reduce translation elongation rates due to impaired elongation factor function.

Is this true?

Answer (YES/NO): NO